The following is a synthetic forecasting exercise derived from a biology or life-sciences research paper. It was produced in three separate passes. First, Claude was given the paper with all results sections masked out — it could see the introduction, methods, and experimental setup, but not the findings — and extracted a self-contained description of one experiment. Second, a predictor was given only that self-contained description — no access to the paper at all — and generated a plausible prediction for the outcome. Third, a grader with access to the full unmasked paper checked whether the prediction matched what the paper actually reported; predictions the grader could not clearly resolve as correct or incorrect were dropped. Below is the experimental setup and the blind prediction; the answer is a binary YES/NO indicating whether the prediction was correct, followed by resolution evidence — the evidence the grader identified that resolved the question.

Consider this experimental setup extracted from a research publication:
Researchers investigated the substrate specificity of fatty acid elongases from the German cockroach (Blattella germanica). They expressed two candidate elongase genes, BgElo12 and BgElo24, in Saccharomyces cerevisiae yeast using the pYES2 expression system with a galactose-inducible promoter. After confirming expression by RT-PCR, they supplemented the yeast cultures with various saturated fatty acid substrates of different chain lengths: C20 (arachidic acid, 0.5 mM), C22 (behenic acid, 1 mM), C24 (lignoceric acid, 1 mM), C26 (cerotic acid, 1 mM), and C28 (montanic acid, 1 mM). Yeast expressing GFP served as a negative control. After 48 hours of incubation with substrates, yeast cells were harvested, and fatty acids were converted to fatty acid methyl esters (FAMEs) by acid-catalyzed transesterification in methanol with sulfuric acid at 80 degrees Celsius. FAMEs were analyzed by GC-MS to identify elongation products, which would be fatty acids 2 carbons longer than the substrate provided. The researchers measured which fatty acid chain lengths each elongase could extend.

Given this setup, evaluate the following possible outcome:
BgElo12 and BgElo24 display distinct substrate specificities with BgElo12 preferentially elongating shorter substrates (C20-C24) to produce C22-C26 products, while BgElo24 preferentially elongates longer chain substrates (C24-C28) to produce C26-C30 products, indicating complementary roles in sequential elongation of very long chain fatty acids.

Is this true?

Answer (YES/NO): NO